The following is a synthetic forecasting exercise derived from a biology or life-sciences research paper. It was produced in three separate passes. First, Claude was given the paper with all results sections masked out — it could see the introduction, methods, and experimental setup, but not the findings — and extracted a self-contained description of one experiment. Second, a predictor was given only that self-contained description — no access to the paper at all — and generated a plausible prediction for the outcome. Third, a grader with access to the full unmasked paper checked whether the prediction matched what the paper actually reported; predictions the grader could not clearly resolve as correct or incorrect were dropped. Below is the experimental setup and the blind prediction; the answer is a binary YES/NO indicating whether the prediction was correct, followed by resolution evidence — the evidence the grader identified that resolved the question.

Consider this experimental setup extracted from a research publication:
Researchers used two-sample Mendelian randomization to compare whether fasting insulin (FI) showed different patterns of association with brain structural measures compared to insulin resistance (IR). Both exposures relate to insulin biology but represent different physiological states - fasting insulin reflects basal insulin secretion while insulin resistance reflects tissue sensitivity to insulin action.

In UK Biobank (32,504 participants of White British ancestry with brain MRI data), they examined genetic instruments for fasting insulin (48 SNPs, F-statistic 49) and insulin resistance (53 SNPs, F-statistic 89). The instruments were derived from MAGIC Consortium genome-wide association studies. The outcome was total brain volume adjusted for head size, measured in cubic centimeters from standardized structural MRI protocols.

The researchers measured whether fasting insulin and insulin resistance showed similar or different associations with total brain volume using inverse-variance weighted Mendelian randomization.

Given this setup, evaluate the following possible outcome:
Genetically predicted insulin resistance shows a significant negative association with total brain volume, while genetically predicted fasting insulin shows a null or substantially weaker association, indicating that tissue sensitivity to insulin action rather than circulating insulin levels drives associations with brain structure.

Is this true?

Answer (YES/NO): NO